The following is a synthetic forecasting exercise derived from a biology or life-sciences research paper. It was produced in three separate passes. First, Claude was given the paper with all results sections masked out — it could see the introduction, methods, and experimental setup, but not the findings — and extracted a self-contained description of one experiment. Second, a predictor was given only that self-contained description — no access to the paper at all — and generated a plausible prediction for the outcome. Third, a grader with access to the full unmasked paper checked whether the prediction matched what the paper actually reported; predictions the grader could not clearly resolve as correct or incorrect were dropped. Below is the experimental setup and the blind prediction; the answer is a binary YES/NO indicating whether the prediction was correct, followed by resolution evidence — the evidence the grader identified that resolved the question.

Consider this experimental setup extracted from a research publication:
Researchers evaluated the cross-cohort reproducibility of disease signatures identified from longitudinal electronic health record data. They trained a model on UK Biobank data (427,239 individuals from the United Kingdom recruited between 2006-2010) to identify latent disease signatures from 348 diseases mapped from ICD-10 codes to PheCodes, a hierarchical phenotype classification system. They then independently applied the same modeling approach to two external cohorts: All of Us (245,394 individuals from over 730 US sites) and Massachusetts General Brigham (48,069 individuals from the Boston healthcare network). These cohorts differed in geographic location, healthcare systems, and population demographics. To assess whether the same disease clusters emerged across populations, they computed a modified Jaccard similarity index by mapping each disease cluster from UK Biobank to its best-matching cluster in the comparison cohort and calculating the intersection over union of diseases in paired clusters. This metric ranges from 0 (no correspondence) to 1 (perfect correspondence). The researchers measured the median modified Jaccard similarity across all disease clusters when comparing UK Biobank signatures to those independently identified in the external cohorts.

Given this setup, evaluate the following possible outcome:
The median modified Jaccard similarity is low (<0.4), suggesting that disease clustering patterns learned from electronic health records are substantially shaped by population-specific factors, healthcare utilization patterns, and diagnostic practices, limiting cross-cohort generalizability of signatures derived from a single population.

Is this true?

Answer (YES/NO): NO